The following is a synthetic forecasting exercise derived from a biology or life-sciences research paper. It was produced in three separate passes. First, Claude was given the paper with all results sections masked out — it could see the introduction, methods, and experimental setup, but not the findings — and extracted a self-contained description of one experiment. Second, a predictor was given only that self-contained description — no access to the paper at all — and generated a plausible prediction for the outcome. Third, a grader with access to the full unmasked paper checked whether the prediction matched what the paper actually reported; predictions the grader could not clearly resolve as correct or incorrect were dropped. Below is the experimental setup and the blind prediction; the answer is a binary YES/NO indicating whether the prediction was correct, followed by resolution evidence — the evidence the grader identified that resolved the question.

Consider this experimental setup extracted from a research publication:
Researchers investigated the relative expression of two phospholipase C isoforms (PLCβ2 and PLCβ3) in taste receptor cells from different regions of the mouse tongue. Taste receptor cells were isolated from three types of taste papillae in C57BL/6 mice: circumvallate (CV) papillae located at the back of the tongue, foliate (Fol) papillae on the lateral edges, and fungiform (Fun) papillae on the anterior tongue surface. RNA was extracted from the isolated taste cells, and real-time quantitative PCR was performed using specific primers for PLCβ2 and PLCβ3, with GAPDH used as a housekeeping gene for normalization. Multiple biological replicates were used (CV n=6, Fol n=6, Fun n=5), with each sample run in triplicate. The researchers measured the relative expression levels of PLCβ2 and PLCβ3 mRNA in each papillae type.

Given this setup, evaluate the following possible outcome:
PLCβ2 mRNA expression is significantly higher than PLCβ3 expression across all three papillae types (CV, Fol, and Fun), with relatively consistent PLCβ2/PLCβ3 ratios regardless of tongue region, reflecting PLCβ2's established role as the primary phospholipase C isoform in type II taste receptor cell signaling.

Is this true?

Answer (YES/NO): NO